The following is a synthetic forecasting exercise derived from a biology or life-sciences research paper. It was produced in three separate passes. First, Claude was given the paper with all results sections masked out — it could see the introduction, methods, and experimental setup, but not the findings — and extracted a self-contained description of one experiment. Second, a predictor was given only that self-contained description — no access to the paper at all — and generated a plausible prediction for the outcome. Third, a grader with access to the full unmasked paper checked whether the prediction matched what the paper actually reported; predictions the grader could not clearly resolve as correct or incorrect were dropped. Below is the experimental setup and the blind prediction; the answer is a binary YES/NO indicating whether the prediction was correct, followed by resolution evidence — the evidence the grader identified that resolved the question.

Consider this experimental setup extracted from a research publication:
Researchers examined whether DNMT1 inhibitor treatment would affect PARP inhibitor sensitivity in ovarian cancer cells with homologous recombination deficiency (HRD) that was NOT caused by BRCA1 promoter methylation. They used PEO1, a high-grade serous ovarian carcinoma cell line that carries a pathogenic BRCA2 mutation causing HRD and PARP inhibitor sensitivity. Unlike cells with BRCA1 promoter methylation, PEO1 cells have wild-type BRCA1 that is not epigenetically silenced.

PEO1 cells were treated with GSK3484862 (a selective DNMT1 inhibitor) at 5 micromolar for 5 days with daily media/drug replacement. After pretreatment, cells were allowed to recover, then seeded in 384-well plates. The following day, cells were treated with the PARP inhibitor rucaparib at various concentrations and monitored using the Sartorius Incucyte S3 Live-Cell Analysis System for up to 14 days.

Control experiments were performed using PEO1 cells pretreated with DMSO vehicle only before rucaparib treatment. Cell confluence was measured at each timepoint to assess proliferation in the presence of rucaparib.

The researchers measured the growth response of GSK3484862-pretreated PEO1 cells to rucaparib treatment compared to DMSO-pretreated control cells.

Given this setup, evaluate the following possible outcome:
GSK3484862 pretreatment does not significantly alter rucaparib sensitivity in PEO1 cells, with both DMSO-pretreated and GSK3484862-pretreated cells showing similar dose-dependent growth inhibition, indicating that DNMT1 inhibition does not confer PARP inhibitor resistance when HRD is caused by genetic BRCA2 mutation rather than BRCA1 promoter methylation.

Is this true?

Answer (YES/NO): YES